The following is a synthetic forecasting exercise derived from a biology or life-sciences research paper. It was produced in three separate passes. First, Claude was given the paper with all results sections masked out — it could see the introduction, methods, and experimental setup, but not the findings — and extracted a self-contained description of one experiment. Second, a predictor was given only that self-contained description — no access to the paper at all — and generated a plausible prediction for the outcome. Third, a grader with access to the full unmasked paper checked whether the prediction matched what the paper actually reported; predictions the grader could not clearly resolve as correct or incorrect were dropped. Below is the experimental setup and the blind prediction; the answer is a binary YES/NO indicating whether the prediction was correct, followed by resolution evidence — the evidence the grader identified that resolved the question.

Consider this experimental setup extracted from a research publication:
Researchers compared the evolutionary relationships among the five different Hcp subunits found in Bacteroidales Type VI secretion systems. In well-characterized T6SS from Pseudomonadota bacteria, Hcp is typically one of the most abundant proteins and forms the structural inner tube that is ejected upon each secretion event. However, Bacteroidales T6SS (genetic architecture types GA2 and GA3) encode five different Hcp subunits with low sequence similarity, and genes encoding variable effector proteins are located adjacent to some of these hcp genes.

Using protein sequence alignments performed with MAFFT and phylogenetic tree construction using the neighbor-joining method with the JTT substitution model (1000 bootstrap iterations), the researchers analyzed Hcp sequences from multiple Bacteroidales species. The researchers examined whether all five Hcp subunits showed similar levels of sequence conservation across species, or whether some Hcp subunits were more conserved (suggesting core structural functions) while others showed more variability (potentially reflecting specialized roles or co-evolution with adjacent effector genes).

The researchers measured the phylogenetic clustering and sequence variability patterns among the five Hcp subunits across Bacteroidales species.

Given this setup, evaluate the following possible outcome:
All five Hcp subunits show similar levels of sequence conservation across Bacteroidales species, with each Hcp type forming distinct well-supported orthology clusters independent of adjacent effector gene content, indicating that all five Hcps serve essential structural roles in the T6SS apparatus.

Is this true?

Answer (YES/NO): NO